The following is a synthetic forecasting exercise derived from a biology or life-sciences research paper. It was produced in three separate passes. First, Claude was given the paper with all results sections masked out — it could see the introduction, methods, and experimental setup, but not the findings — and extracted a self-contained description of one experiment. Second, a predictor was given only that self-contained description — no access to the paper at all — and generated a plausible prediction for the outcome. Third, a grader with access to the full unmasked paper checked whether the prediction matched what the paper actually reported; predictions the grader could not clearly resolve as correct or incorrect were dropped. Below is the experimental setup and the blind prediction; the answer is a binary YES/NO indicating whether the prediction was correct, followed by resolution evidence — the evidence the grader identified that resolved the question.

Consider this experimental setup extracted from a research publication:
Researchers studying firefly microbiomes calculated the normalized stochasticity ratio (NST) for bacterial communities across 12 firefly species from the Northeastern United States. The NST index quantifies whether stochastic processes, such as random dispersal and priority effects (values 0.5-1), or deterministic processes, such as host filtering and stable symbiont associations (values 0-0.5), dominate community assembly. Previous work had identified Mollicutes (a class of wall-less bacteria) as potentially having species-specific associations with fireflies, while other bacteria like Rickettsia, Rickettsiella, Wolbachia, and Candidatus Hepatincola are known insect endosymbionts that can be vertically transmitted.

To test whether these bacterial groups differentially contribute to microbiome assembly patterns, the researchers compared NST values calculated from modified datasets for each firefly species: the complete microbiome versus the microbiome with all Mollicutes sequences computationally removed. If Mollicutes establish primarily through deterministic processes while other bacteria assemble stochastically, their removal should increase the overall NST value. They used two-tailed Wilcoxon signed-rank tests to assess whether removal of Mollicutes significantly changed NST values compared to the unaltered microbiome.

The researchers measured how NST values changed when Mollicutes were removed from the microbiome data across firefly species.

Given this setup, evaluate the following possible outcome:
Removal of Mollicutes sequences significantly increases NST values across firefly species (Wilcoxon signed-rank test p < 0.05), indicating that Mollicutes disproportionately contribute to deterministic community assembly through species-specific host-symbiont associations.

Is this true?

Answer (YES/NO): NO